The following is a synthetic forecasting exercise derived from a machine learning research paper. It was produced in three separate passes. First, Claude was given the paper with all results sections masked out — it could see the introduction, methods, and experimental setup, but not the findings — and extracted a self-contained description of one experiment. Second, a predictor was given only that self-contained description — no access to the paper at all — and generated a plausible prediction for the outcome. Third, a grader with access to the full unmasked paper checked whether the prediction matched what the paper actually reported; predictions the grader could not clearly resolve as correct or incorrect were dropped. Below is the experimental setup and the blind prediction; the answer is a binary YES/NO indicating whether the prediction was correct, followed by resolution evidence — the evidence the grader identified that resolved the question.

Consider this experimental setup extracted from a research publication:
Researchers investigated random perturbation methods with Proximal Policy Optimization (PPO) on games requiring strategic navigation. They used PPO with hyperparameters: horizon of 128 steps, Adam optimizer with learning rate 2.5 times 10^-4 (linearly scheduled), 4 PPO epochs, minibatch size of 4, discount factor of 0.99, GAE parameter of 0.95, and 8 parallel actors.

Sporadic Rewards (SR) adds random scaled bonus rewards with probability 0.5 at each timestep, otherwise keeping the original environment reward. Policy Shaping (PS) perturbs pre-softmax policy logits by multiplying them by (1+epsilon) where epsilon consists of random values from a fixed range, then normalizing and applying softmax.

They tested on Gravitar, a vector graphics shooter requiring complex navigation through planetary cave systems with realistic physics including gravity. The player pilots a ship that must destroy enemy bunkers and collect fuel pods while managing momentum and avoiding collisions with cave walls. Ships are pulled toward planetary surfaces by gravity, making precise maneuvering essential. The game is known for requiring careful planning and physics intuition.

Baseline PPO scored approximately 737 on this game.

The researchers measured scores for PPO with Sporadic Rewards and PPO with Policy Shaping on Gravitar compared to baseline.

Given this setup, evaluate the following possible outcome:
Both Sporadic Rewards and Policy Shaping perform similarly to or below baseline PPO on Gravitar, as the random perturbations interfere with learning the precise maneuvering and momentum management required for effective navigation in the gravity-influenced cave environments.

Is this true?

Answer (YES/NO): YES